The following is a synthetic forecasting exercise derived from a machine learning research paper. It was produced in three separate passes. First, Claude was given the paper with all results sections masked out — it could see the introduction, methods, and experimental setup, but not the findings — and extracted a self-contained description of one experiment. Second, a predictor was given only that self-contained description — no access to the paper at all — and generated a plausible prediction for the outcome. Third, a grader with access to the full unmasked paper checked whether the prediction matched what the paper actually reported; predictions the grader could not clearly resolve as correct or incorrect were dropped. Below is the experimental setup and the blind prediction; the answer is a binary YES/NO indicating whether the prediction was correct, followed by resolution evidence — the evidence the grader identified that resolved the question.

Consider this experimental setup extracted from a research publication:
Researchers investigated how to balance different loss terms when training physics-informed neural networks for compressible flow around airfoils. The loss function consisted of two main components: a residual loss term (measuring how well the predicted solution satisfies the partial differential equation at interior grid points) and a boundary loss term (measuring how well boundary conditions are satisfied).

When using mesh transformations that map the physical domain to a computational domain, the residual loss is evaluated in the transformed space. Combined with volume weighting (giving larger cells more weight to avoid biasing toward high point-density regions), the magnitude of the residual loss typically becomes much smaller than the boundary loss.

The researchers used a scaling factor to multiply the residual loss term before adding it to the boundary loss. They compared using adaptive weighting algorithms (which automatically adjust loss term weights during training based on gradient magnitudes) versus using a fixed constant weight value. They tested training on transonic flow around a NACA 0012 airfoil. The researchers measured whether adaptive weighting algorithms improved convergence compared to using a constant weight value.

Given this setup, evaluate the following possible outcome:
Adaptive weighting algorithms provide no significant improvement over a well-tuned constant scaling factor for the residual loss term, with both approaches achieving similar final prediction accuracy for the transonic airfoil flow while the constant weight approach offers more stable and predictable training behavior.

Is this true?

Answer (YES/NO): NO